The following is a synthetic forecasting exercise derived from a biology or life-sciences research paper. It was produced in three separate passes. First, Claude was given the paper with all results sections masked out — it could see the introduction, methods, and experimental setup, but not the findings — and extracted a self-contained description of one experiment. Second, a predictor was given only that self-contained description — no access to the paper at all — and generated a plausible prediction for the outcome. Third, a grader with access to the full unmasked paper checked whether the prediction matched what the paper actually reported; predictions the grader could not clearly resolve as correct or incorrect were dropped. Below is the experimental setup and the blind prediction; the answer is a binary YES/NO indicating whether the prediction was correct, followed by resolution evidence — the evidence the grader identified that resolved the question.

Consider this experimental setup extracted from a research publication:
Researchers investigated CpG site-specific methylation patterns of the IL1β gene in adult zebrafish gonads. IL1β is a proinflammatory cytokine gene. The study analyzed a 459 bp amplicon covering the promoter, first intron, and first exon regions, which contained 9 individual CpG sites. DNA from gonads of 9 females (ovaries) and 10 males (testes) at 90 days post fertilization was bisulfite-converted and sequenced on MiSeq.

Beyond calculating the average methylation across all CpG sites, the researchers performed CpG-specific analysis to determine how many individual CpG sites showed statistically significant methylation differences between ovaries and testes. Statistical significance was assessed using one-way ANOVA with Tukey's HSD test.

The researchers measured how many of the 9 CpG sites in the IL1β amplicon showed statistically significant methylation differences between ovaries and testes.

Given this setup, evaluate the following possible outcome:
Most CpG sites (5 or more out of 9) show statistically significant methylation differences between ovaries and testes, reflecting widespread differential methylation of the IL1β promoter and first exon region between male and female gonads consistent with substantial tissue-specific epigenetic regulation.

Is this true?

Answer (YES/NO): YES